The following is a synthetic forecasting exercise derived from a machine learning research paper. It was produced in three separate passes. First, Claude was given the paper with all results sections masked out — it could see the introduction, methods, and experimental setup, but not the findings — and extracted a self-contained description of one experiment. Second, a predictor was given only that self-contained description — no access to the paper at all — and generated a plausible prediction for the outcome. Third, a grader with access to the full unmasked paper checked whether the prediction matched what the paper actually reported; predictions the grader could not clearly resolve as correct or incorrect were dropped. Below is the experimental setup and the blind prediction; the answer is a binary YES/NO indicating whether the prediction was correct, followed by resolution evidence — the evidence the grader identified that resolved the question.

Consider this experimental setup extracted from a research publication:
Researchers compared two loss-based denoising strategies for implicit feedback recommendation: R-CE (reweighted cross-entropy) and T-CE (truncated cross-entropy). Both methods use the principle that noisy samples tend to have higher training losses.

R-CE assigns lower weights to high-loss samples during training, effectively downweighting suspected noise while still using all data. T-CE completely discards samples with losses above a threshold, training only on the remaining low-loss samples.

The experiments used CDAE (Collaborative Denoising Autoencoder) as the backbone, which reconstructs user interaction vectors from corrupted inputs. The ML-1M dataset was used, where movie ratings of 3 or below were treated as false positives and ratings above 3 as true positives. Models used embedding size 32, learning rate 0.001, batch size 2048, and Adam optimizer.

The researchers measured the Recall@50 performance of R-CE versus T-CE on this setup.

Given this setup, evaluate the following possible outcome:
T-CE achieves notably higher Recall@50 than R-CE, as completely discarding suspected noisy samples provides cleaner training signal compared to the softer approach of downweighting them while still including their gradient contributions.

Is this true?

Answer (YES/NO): NO